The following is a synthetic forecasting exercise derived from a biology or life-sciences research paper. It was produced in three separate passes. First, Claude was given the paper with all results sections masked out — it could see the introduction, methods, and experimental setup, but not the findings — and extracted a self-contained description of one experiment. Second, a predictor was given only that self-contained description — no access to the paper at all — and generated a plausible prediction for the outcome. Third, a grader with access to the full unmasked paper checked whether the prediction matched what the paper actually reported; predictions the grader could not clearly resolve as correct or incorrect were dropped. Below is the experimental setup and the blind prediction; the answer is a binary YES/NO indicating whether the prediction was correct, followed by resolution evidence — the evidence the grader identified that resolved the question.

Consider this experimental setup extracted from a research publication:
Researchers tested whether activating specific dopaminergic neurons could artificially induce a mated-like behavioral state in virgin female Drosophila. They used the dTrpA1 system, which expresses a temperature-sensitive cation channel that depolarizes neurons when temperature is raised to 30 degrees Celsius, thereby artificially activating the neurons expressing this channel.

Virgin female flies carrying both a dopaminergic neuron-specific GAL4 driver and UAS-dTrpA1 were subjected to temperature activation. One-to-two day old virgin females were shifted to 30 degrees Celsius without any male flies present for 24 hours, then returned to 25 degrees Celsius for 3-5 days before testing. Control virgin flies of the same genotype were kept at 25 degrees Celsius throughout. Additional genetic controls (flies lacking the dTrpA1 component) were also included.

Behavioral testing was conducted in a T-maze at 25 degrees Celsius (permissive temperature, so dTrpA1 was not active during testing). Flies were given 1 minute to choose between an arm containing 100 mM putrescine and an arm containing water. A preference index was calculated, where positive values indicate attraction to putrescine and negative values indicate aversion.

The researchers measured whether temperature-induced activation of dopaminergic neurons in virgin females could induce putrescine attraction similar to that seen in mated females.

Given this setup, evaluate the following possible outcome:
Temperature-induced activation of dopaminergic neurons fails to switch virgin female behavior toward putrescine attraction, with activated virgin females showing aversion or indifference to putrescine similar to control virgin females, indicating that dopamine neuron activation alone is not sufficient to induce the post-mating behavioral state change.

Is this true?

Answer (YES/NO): NO